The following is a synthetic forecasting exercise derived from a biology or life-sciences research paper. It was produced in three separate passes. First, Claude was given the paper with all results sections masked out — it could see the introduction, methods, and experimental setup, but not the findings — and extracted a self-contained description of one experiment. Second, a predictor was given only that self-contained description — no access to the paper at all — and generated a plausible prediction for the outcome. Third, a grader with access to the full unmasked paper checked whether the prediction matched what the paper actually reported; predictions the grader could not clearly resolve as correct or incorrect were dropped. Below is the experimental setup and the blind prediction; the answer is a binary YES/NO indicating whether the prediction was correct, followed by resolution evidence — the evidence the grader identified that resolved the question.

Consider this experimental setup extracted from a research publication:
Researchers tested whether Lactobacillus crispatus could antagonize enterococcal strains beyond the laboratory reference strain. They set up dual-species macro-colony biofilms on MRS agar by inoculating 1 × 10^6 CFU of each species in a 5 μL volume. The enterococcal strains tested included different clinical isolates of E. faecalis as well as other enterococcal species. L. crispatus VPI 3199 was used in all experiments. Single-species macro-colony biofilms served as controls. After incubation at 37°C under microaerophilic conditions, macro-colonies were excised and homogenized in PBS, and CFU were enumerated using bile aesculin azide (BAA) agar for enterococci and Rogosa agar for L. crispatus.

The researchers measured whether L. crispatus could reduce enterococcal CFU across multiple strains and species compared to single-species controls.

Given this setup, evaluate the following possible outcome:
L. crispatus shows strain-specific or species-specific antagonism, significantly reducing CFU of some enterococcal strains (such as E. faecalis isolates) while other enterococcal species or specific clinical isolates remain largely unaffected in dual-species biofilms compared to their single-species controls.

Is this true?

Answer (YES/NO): NO